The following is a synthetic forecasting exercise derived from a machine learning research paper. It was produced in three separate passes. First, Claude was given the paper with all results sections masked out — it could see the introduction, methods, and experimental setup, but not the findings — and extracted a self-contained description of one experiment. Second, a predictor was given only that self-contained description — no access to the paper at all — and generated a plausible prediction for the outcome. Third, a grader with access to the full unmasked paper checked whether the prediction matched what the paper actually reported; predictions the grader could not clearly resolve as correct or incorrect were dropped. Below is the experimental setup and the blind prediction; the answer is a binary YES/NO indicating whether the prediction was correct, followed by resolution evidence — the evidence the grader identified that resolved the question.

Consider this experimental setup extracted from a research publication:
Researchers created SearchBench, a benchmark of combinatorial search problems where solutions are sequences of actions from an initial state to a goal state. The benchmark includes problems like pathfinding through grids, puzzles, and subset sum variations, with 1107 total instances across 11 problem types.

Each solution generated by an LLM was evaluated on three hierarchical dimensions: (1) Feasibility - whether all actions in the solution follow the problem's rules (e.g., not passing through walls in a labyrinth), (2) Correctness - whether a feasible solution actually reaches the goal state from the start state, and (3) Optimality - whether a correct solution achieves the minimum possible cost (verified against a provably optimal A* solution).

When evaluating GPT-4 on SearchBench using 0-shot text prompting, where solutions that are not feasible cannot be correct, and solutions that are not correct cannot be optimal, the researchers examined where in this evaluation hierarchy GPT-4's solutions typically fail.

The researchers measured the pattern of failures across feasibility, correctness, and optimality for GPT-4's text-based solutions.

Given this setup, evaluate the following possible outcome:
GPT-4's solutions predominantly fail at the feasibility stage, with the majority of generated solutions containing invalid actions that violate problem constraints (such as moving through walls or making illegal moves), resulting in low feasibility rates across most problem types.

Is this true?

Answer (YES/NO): YES